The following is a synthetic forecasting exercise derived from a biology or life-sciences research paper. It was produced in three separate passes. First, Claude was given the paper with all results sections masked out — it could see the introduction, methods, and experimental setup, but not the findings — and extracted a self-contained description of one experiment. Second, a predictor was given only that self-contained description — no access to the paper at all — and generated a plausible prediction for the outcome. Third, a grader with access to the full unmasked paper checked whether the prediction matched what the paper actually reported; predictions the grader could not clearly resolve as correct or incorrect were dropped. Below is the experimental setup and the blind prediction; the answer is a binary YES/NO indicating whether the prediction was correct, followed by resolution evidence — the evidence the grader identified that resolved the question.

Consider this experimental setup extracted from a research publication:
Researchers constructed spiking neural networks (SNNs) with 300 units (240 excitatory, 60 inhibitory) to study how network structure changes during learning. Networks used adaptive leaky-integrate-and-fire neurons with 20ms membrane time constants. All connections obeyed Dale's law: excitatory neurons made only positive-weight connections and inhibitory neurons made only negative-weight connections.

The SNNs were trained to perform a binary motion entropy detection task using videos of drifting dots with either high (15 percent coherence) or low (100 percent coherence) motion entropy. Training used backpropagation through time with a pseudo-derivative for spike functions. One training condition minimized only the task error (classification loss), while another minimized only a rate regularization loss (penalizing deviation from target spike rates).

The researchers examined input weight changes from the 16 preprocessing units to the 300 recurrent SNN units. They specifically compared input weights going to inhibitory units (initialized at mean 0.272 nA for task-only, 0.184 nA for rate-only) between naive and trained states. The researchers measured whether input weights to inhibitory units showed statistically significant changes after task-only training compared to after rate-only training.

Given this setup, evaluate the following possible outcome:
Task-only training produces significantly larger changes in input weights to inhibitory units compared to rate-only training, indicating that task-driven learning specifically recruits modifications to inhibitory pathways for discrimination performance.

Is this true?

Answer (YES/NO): NO